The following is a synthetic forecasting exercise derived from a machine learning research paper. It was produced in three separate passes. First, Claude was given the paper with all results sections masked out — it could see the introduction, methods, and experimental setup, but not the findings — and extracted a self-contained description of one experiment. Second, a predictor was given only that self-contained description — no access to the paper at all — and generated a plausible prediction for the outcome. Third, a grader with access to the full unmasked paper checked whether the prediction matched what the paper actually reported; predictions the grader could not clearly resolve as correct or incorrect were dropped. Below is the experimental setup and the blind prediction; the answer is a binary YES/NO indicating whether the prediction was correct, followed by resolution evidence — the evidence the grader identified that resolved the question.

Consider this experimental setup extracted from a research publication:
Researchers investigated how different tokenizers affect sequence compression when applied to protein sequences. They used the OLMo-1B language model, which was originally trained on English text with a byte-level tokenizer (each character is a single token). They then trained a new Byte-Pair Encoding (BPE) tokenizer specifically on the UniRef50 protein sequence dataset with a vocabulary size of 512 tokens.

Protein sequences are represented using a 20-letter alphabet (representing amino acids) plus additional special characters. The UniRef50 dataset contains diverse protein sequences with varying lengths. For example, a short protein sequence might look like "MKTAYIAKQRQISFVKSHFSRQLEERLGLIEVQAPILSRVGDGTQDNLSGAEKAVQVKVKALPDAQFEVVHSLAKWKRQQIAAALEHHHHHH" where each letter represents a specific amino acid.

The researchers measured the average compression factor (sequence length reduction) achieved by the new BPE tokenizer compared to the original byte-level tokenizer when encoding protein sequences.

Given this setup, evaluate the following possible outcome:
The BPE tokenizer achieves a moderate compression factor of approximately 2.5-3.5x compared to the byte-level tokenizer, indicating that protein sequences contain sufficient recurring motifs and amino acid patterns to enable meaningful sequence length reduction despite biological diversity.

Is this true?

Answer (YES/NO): NO